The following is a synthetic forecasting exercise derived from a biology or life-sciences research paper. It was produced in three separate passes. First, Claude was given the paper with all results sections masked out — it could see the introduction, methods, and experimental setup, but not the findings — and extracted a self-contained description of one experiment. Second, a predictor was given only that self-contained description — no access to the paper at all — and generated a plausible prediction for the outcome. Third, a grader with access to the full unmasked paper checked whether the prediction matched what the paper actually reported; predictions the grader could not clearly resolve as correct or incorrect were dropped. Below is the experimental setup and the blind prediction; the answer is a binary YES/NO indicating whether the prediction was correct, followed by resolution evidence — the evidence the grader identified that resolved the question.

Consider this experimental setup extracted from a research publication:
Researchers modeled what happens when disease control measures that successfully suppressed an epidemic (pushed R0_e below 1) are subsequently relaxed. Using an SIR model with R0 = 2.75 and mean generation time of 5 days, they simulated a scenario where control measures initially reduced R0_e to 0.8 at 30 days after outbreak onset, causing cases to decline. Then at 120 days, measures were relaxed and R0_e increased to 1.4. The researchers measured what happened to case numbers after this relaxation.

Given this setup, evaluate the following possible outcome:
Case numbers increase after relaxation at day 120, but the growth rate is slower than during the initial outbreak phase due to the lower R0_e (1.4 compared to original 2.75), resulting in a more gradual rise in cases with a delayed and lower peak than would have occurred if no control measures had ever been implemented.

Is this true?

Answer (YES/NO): YES